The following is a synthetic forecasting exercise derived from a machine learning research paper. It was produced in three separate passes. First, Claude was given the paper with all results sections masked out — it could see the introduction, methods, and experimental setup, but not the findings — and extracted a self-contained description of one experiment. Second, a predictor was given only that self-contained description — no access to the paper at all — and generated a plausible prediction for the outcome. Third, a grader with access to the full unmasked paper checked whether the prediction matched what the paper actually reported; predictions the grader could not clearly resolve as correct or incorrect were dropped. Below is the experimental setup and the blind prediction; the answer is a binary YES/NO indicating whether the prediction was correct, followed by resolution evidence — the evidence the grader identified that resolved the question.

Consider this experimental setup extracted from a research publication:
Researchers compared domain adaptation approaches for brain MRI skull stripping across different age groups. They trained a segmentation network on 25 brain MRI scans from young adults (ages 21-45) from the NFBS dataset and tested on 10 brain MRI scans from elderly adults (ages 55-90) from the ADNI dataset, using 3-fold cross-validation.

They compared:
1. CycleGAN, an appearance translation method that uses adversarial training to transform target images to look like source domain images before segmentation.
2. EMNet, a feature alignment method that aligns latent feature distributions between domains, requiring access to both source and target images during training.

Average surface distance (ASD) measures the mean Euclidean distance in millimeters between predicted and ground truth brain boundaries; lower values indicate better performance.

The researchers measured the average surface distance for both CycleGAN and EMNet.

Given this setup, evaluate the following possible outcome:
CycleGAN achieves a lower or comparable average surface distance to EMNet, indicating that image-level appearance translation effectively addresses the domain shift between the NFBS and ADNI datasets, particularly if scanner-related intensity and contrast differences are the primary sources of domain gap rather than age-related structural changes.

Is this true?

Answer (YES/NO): NO